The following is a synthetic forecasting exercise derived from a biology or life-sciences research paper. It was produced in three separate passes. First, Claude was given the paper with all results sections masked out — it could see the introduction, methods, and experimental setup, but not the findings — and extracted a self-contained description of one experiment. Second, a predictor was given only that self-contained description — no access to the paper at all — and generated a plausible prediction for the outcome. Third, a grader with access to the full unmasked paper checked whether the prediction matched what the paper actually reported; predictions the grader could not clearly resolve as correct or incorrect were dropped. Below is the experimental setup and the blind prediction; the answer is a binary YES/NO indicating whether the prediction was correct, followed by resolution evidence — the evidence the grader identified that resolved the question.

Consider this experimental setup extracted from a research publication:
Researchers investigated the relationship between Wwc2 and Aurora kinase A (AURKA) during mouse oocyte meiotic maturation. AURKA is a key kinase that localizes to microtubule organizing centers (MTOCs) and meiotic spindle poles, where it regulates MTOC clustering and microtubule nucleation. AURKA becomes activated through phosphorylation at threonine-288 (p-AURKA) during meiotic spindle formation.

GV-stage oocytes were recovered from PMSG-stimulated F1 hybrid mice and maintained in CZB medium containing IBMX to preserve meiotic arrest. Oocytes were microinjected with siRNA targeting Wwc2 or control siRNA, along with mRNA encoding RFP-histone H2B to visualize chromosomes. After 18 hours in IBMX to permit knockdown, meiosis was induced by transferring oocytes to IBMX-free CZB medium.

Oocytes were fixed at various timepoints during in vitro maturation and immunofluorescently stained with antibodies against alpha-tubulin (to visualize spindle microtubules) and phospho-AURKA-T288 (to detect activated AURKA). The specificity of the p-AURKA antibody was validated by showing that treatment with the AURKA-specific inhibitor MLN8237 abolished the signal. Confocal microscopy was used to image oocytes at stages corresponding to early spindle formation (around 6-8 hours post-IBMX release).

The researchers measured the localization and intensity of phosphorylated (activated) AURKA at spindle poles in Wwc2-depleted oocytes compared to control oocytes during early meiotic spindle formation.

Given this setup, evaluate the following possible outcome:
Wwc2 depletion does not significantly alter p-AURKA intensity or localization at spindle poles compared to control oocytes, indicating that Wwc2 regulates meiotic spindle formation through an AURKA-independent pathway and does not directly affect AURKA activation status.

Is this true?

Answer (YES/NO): NO